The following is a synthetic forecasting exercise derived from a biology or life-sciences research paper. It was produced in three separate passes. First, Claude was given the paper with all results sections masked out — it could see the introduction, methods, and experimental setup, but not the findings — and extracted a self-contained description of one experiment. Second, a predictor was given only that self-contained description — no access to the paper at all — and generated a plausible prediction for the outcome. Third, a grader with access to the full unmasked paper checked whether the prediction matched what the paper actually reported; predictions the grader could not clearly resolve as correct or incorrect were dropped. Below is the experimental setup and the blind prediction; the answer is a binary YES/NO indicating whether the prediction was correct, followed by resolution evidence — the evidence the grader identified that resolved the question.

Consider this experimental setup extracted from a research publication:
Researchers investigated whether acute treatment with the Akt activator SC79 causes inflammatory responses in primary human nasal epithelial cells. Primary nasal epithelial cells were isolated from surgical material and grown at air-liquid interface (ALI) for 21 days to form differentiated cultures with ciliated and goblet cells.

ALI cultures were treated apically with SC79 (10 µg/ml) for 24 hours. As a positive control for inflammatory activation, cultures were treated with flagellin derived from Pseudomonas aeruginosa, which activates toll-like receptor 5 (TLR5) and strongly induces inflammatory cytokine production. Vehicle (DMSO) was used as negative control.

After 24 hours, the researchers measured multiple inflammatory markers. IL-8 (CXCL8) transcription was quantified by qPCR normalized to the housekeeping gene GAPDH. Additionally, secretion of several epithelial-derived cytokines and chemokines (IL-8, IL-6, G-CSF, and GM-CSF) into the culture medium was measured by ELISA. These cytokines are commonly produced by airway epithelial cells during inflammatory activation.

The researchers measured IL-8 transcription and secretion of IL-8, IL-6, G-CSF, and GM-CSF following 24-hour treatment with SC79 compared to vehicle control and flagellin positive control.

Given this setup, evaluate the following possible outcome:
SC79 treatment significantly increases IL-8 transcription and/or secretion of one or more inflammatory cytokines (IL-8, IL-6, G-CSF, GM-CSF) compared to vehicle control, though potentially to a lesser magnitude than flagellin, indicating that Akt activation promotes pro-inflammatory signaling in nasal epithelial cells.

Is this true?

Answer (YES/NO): NO